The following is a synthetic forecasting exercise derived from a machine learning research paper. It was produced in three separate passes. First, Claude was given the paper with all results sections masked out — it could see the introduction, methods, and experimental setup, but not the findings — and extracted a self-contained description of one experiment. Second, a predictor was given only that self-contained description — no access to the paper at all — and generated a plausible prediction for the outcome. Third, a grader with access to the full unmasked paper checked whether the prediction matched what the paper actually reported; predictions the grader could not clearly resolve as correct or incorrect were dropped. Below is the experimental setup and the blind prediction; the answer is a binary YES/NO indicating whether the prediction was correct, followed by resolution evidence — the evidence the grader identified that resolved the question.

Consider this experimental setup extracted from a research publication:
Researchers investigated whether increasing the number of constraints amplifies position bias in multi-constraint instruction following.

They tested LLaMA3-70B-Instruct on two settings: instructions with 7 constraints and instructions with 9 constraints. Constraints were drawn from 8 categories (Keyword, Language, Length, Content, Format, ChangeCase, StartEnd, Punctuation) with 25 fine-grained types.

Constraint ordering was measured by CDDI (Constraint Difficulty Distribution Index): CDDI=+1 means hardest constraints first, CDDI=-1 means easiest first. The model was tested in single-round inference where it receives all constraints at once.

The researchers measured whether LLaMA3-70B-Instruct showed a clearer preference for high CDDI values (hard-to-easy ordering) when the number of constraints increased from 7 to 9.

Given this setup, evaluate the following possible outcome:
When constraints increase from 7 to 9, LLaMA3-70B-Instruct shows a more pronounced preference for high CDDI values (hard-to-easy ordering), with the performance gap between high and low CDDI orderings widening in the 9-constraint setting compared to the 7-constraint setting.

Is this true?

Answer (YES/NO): YES